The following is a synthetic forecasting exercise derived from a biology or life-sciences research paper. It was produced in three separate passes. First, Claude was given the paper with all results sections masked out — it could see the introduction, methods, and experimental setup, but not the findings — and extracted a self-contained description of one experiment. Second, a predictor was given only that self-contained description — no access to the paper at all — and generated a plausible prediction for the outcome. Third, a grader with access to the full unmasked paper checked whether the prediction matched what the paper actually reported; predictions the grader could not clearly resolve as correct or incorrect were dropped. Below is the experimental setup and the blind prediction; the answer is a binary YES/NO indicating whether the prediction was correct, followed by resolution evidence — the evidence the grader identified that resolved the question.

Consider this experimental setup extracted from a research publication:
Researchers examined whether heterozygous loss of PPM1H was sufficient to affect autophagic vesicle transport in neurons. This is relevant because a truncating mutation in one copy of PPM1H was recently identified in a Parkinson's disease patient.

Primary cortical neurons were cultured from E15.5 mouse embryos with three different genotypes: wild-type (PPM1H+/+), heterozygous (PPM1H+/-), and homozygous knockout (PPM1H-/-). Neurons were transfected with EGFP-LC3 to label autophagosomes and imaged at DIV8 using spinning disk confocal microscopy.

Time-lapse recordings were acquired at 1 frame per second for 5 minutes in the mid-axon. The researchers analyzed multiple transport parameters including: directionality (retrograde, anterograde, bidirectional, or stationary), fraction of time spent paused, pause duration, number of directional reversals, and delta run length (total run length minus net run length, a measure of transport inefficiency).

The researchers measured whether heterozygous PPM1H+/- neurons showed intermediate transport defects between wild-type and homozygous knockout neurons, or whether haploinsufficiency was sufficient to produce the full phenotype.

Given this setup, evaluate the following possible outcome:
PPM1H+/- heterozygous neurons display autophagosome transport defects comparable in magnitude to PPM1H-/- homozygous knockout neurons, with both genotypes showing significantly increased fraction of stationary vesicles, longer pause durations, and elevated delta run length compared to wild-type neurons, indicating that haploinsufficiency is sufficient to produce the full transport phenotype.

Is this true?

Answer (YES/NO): NO